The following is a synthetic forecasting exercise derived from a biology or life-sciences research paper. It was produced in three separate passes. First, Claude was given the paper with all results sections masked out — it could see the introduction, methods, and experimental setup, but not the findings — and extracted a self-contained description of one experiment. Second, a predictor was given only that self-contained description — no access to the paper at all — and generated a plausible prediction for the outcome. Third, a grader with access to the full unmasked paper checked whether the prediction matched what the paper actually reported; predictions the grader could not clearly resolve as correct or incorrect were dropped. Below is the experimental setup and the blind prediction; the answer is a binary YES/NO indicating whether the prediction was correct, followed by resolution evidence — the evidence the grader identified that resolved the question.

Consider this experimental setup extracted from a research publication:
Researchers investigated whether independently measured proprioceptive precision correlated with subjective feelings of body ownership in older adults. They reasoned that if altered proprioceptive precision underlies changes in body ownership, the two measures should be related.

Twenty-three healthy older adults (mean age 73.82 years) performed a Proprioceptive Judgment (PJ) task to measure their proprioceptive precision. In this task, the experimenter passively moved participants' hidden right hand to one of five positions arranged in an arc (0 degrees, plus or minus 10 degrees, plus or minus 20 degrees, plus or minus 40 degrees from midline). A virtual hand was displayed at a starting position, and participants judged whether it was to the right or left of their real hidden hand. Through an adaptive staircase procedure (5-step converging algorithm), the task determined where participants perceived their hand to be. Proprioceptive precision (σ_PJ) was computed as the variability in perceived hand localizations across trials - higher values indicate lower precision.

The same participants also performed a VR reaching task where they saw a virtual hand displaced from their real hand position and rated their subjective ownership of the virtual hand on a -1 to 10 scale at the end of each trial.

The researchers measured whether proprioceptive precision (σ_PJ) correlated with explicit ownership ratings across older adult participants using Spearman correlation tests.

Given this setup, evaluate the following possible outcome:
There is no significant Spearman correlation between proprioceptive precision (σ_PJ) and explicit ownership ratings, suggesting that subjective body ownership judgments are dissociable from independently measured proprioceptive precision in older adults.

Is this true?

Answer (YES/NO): NO